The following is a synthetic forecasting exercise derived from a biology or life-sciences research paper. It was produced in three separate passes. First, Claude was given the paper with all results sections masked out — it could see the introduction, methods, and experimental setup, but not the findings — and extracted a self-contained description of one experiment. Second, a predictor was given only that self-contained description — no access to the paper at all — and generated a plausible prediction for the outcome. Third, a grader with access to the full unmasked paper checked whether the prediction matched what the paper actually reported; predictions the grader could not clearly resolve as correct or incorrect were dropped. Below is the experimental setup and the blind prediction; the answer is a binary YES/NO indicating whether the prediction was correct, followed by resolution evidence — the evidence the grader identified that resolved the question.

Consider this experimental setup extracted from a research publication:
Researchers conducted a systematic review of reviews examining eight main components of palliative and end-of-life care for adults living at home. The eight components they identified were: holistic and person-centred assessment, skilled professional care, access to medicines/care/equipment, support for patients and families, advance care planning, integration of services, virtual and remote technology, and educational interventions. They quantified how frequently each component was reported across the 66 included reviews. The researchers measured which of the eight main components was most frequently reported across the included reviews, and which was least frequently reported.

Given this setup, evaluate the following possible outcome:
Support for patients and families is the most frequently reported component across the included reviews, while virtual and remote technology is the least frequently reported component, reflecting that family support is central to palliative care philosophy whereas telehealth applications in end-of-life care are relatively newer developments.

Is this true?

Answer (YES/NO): NO